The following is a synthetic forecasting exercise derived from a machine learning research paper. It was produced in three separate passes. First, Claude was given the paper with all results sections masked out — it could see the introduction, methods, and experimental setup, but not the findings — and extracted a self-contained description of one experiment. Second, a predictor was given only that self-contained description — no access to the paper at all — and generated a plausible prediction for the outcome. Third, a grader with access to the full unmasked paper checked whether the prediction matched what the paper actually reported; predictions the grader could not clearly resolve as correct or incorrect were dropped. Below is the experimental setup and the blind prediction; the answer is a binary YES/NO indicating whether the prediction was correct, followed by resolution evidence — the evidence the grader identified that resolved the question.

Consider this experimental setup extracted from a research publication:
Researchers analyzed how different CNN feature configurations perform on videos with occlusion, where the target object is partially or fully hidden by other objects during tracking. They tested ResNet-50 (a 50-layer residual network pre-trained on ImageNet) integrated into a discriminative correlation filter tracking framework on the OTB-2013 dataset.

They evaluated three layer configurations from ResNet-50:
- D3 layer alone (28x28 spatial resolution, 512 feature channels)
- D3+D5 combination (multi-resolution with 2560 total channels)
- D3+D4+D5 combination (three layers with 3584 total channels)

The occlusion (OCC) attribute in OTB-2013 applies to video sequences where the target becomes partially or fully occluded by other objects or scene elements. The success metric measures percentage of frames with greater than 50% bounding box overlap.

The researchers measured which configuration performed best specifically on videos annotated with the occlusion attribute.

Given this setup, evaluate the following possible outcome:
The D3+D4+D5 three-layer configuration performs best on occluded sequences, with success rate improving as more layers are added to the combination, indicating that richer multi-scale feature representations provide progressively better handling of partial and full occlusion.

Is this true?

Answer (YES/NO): NO